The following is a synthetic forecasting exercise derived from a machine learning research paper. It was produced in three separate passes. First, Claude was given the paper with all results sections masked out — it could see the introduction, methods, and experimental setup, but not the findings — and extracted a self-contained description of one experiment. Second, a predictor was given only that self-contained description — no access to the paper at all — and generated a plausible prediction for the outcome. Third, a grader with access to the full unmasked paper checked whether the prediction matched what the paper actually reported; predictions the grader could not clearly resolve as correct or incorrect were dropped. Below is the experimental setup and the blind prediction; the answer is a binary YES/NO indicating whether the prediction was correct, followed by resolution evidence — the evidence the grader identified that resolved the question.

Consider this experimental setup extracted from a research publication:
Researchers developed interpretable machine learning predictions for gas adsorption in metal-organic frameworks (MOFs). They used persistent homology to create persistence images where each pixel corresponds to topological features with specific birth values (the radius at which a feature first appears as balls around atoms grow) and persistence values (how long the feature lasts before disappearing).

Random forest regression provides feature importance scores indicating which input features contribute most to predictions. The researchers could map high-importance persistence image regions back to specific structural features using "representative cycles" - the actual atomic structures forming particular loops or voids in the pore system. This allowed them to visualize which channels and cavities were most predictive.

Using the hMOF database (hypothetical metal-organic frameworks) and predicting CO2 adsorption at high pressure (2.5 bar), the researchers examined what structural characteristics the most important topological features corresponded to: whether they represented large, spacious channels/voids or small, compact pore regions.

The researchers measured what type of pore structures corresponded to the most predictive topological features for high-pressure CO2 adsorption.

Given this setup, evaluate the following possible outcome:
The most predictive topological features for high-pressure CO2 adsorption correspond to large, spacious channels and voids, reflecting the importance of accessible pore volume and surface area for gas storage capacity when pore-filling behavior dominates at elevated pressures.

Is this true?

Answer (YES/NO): YES